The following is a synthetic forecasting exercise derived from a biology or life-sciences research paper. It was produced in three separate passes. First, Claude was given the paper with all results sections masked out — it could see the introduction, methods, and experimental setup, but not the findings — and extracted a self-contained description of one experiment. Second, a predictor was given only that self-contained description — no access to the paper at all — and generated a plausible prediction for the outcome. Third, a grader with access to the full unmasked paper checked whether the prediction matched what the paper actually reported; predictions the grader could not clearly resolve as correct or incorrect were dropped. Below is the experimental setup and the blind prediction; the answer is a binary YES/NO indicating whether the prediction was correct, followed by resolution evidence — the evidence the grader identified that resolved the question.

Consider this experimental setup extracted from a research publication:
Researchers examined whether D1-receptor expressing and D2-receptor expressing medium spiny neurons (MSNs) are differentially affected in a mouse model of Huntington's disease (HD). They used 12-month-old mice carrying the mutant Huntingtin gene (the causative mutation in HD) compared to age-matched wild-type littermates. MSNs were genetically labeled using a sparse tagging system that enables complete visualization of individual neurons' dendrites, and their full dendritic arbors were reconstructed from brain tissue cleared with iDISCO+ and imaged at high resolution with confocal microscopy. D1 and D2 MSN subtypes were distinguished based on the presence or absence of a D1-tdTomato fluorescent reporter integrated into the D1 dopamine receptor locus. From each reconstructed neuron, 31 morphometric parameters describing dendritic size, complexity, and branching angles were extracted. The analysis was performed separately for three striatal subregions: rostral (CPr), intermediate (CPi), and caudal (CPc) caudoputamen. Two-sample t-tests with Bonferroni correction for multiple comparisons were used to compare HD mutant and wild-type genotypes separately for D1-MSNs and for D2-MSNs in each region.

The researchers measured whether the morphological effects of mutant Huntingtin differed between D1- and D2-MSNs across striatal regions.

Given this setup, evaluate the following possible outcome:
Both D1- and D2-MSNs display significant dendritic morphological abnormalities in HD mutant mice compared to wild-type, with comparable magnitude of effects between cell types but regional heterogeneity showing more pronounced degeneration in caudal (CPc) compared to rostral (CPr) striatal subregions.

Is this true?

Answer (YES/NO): NO